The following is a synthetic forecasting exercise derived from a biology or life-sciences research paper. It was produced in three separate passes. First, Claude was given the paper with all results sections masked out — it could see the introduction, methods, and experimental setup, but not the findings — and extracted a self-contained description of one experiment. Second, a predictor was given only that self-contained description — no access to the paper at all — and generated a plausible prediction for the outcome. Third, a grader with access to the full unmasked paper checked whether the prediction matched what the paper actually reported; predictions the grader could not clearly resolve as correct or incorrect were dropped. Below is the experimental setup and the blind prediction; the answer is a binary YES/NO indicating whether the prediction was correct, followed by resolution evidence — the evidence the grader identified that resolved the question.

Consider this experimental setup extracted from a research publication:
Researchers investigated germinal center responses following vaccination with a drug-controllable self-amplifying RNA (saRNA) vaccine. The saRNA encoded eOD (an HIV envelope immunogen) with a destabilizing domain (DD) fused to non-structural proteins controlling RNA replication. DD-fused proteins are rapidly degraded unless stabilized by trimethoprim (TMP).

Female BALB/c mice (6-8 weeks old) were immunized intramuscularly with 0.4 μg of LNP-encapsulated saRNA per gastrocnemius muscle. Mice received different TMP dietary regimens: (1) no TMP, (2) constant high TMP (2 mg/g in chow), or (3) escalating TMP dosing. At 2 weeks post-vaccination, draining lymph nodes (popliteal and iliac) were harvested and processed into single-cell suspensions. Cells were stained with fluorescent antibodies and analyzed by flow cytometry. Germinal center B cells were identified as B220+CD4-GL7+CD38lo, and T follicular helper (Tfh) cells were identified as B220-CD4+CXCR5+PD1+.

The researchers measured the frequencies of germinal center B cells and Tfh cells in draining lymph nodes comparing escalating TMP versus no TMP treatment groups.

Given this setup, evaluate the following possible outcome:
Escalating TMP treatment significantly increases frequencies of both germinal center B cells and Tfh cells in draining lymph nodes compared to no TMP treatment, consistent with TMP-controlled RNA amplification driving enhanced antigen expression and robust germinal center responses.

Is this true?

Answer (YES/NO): NO